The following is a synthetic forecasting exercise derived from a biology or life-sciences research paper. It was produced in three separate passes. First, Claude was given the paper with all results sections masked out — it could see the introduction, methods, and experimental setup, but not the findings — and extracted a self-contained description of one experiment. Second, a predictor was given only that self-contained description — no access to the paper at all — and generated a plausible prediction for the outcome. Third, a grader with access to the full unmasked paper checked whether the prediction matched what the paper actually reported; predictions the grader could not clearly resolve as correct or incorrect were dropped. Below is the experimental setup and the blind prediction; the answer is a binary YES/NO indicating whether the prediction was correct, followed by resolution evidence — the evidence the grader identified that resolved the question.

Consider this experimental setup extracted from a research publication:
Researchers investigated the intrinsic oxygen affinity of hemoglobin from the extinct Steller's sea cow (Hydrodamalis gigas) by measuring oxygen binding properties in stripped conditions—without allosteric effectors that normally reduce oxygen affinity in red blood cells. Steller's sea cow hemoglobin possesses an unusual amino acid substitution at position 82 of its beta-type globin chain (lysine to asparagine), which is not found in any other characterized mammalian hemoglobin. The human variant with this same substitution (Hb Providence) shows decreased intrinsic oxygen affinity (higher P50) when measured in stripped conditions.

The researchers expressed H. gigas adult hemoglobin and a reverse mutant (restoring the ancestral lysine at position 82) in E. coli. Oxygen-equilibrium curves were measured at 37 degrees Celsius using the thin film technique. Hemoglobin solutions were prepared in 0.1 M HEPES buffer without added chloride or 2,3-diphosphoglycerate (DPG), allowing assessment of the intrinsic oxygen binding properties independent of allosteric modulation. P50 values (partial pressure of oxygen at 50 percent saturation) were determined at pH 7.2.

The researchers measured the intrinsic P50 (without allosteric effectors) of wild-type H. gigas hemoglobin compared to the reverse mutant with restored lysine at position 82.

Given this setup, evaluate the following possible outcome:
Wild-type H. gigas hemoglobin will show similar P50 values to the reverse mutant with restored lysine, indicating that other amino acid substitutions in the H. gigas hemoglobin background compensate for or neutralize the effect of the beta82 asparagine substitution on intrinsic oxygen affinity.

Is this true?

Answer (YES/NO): NO